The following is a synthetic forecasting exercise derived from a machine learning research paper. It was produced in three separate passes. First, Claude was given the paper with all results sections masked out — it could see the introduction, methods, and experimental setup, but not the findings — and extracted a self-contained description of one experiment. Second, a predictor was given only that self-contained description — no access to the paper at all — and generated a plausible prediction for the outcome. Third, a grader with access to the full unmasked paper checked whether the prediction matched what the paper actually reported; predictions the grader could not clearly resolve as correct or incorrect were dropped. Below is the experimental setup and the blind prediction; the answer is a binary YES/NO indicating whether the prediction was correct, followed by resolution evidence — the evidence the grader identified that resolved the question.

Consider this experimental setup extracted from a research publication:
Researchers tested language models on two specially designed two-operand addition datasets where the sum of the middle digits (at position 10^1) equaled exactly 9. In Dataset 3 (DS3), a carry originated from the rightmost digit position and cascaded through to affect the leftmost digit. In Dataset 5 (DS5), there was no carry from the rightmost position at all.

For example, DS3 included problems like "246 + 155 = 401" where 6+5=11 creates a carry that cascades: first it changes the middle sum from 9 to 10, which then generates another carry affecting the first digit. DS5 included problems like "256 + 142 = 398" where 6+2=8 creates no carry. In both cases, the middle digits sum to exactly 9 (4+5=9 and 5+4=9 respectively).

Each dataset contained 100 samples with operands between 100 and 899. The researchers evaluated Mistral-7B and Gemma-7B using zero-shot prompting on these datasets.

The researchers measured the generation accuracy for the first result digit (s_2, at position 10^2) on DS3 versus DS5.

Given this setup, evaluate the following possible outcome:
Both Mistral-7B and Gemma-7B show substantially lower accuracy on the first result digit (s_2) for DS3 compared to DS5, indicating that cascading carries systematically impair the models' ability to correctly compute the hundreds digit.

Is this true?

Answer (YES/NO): NO